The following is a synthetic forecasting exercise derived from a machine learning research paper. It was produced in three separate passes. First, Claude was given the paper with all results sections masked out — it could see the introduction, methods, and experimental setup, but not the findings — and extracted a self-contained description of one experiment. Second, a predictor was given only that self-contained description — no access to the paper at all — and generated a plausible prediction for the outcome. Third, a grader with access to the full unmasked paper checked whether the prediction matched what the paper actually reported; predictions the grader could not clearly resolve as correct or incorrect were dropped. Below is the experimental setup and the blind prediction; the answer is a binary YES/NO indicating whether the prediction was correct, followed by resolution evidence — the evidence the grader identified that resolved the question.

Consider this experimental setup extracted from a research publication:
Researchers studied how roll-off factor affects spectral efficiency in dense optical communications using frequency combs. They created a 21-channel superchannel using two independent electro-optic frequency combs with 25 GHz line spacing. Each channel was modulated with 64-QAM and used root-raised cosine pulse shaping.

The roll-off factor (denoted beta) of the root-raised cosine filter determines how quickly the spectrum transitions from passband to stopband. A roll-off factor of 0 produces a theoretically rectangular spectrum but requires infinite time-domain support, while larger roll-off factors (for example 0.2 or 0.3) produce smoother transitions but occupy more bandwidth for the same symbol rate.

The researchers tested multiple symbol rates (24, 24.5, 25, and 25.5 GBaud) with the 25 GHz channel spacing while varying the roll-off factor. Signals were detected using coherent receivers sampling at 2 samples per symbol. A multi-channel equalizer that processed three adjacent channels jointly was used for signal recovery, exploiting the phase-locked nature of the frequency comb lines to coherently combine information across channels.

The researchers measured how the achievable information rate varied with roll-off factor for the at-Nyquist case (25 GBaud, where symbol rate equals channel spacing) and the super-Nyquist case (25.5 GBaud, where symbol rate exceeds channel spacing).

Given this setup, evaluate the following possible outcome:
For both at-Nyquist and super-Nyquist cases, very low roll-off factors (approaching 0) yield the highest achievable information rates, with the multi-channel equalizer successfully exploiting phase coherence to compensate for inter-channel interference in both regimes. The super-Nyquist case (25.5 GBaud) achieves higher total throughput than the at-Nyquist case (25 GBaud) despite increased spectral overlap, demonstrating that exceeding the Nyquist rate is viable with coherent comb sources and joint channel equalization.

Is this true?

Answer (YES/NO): NO